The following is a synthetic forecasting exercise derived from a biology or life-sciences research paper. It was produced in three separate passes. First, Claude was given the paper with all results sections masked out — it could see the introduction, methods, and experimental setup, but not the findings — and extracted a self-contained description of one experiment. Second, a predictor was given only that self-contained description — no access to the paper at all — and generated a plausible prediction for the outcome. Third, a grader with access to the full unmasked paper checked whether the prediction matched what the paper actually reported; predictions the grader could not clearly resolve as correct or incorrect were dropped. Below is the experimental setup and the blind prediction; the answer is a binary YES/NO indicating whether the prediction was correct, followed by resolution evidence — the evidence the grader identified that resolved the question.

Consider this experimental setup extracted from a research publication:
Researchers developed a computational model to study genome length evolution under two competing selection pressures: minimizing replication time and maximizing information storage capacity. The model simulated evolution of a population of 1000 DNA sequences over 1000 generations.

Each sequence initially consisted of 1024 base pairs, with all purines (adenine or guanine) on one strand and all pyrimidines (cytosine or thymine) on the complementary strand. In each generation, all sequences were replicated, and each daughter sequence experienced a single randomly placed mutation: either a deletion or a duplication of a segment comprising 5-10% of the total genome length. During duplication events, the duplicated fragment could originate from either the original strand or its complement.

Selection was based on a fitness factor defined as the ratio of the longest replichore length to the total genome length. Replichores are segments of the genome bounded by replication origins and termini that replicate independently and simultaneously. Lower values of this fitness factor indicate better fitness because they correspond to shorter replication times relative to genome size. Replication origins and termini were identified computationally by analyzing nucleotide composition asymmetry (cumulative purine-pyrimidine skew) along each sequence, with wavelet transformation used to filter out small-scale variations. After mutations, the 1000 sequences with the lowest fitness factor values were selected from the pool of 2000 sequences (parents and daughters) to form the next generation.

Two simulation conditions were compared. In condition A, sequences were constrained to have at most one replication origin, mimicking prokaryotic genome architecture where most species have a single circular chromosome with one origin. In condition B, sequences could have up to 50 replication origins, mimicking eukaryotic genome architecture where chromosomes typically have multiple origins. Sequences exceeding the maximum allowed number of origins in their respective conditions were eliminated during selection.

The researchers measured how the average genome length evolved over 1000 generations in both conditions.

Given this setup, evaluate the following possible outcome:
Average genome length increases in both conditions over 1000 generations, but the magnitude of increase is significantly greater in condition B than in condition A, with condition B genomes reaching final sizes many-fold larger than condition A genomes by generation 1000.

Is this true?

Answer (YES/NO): NO